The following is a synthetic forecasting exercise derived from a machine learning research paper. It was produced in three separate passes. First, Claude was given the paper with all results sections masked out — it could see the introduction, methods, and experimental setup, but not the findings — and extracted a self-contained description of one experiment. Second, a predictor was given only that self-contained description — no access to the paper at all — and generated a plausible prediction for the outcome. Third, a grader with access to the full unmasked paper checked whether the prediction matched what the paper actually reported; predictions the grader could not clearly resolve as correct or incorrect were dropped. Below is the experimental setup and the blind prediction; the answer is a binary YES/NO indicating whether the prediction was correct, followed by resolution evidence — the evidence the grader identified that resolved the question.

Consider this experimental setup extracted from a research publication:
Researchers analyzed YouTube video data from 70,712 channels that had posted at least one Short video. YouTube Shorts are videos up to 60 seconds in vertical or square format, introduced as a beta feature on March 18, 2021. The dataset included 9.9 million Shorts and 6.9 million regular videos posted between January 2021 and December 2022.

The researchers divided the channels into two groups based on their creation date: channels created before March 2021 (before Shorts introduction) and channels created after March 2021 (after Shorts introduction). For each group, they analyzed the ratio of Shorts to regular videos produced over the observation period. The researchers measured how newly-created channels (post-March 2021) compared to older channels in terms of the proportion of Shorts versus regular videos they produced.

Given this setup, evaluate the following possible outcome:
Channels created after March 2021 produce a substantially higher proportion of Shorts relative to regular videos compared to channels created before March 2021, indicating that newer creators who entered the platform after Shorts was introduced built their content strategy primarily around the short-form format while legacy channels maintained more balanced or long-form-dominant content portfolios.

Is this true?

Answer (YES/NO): YES